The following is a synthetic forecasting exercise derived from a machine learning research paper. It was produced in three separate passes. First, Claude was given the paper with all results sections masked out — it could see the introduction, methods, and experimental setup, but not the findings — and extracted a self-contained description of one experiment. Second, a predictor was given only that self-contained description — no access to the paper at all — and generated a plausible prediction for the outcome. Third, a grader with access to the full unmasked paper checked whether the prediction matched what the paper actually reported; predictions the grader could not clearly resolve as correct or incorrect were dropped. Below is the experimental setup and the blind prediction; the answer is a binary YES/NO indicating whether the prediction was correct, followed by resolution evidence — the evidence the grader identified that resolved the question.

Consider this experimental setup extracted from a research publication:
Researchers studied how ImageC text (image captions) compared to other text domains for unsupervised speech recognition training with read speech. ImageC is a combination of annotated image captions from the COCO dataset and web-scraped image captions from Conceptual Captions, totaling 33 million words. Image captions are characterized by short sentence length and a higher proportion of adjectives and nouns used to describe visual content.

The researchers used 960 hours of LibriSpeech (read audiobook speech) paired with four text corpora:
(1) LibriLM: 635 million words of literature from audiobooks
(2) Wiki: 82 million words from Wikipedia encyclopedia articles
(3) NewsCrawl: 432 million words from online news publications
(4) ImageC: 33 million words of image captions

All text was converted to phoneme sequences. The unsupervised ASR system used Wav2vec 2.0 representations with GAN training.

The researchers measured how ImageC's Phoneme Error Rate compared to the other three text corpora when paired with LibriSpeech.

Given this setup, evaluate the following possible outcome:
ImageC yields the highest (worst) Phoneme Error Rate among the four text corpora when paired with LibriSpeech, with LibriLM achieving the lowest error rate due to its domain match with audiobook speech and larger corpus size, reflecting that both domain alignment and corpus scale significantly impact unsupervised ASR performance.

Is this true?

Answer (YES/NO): YES